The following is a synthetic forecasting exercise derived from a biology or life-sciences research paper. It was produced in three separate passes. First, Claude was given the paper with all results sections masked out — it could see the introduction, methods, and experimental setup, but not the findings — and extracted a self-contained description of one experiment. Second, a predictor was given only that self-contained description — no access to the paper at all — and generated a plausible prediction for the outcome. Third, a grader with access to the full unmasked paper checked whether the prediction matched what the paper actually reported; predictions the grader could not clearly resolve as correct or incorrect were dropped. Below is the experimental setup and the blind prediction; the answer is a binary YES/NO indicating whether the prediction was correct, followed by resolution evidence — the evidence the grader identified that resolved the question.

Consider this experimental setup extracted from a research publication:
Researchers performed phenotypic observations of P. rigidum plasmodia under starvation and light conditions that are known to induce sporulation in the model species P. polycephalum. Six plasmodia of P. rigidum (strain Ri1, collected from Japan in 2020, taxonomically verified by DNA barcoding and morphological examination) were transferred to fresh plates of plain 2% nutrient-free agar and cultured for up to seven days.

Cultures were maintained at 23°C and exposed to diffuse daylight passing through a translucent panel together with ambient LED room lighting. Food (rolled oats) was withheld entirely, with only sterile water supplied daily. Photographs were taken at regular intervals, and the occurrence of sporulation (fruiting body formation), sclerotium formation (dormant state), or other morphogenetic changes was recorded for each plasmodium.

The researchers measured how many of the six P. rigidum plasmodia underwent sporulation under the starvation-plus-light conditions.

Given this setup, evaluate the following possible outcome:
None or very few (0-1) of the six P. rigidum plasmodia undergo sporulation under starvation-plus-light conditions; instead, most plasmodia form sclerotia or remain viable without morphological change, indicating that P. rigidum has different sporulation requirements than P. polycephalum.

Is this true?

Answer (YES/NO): NO